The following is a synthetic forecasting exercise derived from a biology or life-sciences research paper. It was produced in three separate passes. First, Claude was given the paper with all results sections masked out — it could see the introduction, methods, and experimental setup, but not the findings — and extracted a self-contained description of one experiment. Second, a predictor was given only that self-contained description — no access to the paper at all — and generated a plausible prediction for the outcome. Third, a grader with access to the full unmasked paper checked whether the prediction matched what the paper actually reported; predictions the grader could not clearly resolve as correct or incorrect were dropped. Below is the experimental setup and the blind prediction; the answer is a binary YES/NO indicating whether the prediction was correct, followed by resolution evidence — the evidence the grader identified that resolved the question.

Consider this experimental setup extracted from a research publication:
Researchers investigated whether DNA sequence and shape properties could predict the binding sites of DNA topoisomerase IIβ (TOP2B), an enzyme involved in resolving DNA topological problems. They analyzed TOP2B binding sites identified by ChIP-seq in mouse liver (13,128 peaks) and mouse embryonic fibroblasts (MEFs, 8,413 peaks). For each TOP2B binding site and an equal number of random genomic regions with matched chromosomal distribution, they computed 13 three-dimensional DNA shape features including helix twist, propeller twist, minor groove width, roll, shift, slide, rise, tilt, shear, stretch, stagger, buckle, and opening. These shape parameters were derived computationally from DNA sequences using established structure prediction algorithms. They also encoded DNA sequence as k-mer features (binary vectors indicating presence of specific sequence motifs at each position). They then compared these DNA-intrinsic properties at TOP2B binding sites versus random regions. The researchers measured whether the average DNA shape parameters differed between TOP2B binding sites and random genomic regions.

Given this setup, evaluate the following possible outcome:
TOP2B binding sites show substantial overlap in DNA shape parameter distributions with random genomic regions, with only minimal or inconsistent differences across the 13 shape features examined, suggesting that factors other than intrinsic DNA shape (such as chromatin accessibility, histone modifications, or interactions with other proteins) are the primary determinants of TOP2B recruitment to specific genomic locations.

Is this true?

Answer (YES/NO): NO